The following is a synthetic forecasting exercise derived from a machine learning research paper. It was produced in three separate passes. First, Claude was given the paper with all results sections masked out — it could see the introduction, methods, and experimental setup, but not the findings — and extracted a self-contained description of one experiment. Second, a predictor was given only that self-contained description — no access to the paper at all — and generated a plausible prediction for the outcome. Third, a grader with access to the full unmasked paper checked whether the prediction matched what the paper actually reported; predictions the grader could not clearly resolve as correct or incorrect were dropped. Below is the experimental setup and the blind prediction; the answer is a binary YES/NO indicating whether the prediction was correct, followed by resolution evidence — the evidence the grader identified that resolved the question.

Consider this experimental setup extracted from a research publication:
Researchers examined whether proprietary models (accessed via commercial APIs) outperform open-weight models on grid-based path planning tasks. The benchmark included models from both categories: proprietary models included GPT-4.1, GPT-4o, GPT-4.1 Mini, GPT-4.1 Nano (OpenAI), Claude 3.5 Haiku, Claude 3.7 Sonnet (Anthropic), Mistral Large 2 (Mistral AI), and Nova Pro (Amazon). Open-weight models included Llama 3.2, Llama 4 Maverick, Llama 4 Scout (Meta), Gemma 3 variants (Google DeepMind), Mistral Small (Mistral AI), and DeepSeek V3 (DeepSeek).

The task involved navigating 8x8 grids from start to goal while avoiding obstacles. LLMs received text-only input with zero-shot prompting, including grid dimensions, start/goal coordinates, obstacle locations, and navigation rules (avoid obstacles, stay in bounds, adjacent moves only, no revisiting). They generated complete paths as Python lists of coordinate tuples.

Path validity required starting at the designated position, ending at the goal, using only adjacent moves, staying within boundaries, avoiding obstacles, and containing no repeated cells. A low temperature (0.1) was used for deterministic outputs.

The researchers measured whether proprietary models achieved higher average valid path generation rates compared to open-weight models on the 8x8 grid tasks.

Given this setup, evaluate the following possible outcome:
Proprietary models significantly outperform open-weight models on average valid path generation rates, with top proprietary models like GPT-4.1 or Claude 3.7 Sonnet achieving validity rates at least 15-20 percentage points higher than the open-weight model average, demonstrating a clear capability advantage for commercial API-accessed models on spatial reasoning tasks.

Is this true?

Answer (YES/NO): NO